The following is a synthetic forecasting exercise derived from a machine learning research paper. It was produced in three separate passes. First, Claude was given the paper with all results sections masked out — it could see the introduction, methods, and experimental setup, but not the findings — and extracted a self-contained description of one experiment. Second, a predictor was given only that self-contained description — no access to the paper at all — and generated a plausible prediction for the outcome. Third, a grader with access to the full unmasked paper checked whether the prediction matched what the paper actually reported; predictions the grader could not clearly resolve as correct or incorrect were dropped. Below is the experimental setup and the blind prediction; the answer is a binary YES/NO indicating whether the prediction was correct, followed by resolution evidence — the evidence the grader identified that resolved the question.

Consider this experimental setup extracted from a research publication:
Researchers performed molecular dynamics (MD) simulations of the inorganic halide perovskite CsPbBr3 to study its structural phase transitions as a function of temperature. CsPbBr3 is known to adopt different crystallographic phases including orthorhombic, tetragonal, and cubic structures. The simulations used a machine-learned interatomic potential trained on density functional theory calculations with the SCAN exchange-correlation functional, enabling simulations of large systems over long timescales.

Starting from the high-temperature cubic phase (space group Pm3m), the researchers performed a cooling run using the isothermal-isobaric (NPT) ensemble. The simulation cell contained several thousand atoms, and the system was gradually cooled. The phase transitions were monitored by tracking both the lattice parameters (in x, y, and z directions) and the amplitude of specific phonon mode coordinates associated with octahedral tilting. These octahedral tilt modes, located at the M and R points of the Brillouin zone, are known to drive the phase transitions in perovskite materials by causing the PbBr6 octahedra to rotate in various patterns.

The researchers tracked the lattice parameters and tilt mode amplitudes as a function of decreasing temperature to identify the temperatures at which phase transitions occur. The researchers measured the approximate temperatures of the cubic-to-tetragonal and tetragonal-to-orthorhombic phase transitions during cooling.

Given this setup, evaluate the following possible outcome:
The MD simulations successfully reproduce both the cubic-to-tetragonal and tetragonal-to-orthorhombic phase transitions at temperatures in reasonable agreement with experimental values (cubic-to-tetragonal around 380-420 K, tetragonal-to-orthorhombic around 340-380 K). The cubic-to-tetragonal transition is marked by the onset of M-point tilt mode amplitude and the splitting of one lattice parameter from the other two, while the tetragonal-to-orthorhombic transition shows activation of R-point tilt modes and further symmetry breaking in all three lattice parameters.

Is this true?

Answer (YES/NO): NO